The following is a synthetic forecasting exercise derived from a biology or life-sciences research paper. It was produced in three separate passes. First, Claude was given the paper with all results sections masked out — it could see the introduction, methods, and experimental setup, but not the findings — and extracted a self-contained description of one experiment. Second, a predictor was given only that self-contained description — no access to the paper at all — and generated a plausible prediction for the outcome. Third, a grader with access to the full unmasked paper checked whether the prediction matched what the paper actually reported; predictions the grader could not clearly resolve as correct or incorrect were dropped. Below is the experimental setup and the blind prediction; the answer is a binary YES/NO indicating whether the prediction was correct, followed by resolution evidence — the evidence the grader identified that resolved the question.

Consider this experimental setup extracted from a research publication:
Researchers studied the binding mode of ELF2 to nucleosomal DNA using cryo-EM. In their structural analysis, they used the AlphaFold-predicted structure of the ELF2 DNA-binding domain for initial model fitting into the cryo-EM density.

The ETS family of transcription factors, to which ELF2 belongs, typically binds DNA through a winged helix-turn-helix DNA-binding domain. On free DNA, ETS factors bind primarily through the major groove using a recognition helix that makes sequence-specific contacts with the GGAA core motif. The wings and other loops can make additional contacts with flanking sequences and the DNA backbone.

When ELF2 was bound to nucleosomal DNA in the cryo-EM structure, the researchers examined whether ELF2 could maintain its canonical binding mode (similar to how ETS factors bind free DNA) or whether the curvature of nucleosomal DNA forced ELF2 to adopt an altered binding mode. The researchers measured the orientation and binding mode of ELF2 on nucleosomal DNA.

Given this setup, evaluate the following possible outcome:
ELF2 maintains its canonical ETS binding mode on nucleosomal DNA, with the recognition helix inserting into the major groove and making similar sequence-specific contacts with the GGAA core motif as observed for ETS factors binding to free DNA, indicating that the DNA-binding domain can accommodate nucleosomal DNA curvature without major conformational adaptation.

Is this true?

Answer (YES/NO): YES